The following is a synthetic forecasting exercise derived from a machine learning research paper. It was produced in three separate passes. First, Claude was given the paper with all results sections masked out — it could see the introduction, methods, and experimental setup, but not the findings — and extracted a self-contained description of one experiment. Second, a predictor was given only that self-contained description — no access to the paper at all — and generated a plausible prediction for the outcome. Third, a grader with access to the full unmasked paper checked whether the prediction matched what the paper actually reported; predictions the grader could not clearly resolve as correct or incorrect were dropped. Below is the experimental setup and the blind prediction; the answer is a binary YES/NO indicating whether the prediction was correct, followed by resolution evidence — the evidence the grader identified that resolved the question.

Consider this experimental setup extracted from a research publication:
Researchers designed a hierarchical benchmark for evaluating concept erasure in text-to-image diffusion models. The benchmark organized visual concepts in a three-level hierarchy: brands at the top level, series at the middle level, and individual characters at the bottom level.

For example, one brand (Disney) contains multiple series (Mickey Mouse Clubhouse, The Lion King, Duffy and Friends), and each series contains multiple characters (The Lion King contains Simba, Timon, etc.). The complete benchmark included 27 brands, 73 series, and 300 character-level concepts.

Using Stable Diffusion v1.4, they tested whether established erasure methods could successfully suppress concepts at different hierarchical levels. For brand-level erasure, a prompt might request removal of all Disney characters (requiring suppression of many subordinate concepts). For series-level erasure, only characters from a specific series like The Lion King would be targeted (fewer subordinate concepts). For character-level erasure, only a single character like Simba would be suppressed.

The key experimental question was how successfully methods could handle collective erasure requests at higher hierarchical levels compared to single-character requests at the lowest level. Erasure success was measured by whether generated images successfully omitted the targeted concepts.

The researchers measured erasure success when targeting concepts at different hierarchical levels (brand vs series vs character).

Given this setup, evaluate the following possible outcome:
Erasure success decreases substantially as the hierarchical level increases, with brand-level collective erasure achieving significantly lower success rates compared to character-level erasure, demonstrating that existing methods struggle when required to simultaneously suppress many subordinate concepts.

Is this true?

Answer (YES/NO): YES